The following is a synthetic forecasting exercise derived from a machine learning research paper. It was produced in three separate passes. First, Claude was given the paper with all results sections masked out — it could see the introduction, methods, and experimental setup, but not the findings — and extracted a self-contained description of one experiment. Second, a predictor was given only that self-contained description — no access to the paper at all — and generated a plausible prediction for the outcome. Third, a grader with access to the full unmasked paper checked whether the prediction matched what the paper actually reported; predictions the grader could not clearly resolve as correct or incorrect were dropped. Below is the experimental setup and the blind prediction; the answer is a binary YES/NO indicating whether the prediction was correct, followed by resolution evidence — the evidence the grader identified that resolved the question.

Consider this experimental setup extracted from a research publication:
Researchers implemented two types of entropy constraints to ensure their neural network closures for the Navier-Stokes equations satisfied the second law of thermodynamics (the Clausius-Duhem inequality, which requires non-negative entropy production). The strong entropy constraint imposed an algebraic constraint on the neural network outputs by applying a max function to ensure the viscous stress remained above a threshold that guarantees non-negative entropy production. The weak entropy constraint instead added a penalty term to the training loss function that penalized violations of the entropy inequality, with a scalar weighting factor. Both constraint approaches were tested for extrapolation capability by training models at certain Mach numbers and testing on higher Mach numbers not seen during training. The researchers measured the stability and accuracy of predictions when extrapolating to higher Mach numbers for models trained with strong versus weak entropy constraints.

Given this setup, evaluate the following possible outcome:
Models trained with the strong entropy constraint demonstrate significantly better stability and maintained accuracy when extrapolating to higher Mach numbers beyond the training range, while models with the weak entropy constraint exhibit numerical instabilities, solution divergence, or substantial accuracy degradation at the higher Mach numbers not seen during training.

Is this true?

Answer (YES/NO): YES